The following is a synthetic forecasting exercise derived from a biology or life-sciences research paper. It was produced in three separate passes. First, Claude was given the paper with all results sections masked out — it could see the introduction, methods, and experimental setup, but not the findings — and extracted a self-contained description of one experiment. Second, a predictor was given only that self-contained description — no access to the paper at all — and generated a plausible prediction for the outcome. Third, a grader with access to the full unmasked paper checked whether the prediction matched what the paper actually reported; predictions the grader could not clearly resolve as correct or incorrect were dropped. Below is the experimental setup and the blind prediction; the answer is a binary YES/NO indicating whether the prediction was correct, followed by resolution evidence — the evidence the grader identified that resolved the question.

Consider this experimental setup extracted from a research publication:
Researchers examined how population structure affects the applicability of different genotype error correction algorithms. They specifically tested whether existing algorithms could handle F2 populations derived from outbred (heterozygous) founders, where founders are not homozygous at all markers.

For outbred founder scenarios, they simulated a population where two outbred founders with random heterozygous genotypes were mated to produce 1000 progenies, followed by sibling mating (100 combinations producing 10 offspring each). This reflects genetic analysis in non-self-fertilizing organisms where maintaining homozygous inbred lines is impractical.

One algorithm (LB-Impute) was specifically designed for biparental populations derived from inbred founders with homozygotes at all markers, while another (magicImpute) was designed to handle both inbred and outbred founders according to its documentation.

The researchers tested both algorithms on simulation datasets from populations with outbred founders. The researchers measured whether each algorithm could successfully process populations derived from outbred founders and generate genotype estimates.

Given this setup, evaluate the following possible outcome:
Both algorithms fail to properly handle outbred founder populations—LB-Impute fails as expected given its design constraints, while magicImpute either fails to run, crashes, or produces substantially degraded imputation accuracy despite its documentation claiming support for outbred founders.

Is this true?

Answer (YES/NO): NO